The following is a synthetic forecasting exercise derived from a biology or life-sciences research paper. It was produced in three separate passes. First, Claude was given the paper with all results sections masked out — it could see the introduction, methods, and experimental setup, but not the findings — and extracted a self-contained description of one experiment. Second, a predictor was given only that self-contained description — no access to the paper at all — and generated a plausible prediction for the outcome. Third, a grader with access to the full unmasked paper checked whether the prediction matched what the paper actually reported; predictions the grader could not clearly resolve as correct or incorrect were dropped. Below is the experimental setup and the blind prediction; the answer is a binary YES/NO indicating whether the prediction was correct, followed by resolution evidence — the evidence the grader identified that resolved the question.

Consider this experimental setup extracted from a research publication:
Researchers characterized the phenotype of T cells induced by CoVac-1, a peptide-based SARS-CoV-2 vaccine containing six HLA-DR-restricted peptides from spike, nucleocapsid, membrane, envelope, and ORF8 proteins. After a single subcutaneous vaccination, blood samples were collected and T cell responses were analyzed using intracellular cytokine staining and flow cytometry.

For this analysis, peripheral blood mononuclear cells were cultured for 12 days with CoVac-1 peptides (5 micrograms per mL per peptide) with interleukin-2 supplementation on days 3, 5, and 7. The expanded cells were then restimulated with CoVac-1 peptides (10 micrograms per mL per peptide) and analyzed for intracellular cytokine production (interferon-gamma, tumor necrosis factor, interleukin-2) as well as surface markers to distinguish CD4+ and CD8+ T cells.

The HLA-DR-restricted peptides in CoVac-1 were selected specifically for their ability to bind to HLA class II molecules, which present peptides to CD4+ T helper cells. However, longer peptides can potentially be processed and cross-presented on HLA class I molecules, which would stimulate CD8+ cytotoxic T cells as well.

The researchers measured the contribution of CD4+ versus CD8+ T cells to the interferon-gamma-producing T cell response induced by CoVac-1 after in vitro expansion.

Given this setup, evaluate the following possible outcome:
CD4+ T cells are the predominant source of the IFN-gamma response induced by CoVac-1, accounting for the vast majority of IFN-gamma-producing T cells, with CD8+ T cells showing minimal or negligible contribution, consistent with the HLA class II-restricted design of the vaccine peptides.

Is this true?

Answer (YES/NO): NO